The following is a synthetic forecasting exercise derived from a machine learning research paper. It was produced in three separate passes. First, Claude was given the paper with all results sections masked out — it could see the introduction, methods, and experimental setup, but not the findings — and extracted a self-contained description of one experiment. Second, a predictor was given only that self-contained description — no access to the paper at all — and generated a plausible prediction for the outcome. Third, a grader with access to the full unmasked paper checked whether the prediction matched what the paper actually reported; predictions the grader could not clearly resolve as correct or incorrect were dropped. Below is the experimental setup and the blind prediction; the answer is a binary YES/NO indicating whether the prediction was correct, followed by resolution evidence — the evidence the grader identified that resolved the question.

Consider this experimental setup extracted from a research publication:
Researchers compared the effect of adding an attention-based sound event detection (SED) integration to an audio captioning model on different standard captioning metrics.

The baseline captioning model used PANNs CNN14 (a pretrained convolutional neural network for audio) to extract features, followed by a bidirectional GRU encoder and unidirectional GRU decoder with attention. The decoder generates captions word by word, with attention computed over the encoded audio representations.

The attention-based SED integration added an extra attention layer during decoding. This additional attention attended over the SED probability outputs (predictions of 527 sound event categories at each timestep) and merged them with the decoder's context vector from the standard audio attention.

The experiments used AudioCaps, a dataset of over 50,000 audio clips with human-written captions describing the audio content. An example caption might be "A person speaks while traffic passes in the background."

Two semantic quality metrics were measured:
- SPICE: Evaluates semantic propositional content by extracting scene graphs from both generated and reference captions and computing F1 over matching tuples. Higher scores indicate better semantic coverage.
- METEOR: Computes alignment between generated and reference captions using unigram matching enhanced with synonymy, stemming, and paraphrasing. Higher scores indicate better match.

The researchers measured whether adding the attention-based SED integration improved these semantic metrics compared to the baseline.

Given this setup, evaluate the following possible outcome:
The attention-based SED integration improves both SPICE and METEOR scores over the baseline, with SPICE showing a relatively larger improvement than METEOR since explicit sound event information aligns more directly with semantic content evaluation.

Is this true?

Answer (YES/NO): NO